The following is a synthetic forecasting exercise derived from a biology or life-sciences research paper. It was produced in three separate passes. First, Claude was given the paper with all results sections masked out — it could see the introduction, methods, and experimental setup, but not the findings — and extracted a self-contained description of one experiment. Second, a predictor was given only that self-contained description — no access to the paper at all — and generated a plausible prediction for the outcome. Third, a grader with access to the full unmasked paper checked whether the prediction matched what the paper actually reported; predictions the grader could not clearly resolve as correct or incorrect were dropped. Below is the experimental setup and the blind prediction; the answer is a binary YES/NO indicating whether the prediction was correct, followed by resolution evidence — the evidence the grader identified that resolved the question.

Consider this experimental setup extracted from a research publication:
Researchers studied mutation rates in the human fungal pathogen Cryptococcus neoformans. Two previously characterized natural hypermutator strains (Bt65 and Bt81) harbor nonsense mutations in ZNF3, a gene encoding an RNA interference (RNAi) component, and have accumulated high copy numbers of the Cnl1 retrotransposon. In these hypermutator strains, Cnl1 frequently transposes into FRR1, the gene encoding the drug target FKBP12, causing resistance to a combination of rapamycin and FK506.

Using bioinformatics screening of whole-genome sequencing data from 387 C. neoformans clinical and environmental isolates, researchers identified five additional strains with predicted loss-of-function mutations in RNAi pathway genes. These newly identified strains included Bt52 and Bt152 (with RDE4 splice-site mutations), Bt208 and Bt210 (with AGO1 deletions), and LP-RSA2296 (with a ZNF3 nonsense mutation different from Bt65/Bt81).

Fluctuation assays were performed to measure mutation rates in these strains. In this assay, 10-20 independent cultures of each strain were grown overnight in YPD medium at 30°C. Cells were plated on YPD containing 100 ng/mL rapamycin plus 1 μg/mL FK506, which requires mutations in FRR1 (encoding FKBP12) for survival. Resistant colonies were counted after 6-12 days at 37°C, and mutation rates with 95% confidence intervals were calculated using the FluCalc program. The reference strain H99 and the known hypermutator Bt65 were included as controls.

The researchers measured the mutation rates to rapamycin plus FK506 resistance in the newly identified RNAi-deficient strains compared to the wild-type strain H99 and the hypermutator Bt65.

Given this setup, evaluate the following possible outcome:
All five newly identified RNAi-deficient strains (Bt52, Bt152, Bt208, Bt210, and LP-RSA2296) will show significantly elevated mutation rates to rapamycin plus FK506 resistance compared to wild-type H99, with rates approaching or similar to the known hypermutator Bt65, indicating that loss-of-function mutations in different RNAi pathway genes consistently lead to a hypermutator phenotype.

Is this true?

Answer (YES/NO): NO